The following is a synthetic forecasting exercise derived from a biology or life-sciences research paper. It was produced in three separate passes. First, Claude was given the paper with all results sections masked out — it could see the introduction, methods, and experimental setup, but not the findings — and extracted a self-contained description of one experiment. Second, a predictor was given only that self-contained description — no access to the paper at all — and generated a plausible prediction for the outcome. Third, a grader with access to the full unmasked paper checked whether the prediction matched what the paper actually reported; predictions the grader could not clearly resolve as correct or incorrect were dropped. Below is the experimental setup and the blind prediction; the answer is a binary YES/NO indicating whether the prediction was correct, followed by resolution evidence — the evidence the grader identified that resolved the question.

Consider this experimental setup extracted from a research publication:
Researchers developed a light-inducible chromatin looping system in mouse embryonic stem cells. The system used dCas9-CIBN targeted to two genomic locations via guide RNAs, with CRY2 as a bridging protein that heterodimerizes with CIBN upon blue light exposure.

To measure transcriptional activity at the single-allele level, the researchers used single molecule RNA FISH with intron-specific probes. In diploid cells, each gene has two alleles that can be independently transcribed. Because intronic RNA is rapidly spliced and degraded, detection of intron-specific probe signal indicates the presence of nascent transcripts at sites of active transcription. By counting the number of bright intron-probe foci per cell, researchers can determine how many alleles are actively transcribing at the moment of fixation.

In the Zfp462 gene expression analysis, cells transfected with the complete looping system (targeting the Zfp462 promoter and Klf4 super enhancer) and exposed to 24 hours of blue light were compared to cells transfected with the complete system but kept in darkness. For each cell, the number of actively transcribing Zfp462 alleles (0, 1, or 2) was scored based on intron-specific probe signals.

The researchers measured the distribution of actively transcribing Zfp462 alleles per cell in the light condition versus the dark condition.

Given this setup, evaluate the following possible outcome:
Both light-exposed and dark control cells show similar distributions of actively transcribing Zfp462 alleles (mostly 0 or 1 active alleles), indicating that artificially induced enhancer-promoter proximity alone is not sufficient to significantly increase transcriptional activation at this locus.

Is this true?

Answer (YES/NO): NO